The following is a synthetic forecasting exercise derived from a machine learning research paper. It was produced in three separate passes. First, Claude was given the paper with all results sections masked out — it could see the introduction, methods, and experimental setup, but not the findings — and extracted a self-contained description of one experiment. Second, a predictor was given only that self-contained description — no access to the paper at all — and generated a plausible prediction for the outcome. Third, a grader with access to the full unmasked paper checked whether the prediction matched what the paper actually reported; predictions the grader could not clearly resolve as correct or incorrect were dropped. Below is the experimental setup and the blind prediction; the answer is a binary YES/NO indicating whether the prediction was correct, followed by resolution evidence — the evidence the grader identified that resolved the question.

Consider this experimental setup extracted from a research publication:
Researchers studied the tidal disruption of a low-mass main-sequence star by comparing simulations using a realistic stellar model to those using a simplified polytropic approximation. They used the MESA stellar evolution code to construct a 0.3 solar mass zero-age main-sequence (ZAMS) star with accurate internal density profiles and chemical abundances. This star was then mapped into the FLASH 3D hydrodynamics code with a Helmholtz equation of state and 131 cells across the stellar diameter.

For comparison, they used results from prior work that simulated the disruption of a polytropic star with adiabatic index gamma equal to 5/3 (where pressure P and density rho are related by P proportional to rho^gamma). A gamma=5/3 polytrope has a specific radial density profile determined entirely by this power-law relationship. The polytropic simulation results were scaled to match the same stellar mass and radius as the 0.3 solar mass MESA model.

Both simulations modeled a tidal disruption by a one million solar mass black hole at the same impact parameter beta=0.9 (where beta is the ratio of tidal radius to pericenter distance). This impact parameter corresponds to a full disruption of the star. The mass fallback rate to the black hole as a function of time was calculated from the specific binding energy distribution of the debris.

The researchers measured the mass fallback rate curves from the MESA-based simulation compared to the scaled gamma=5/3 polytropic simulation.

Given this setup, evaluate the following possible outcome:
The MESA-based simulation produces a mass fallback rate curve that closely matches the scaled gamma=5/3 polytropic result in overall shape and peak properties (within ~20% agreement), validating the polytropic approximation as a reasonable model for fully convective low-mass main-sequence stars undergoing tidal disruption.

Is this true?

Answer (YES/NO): YES